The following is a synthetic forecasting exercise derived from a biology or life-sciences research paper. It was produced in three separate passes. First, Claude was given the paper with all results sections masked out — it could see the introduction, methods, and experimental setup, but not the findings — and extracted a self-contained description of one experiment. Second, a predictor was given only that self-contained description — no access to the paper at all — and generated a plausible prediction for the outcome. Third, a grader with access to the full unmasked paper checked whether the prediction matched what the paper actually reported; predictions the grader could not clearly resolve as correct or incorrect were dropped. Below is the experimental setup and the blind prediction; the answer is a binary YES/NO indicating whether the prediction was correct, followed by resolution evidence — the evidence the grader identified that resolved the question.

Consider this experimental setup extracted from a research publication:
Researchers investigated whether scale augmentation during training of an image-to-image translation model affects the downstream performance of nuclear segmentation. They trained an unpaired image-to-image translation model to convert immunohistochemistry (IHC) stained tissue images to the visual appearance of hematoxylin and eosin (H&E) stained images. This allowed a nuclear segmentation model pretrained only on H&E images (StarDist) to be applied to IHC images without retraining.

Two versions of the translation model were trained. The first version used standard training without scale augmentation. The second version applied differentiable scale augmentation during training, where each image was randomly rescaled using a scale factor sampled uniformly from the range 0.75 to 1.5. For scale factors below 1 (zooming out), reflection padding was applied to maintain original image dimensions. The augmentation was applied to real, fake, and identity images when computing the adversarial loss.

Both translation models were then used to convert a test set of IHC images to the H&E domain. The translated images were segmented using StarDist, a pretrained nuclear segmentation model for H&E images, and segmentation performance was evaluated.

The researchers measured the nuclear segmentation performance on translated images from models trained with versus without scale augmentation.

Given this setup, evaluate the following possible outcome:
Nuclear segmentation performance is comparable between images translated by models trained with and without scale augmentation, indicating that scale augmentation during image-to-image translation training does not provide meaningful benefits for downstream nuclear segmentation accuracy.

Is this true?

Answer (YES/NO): NO